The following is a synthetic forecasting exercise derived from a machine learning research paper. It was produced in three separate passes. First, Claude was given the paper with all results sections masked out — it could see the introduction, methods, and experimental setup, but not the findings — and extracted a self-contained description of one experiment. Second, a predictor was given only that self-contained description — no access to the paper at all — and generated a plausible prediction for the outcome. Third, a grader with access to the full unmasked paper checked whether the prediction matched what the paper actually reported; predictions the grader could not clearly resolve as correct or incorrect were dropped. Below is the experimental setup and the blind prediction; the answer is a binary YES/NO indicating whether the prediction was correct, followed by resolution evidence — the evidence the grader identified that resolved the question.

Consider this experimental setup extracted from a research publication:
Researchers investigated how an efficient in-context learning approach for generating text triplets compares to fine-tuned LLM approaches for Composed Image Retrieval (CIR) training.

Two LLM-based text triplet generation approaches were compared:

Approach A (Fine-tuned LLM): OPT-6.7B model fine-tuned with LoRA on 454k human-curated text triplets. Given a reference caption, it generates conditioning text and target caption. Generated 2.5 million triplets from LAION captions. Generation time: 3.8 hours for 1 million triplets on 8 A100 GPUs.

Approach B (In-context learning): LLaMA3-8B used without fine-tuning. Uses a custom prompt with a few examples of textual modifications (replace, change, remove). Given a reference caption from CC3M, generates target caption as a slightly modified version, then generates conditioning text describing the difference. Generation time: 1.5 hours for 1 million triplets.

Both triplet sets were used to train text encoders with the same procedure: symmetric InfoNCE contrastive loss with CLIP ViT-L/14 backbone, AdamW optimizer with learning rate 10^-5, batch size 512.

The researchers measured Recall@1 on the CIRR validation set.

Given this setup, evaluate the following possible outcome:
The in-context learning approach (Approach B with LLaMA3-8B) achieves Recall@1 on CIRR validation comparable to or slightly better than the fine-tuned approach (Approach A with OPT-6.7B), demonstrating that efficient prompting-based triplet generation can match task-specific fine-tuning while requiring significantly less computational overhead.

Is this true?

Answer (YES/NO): YES